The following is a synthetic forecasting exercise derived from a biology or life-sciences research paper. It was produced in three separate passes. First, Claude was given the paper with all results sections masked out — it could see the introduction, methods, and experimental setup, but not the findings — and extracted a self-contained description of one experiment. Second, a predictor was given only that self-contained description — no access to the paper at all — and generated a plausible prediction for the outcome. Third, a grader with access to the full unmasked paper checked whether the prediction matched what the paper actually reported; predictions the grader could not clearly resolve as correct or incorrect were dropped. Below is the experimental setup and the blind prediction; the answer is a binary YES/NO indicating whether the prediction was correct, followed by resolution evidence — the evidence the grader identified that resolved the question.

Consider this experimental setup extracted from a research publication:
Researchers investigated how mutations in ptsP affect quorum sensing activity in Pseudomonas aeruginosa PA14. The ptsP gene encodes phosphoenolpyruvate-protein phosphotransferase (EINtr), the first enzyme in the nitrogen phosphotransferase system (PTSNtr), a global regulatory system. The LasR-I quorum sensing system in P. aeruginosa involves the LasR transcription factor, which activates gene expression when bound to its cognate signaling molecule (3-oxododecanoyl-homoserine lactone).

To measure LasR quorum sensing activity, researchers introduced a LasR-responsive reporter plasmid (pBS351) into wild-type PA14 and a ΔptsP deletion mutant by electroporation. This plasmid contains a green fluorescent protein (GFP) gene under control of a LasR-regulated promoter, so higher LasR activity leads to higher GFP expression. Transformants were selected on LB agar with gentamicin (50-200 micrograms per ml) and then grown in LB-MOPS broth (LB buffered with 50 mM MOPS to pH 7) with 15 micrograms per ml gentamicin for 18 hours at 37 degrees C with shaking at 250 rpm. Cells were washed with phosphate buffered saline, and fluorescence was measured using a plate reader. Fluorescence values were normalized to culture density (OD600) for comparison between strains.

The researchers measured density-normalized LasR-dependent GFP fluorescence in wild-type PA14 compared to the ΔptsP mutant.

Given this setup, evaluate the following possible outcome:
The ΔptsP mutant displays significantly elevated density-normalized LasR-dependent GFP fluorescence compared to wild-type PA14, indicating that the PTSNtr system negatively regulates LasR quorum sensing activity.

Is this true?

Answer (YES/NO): YES